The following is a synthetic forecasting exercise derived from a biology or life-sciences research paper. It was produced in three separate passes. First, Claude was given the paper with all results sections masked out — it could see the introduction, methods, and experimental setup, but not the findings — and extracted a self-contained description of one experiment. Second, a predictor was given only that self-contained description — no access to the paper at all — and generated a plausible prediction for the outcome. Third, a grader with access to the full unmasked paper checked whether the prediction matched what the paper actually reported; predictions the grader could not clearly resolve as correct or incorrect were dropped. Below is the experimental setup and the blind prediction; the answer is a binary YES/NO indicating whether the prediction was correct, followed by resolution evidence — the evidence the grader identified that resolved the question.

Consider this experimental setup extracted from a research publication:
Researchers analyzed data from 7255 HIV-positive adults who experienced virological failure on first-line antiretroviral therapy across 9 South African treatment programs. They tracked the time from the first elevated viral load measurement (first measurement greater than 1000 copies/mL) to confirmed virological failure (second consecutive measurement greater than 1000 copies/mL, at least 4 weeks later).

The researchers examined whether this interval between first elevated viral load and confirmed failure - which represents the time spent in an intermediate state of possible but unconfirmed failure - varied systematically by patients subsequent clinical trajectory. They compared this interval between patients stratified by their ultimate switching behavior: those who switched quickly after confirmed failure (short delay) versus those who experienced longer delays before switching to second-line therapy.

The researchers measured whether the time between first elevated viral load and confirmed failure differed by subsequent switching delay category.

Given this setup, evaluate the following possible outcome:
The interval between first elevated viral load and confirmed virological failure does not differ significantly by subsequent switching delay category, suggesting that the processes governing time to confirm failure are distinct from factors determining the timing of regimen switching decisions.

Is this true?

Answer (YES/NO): NO